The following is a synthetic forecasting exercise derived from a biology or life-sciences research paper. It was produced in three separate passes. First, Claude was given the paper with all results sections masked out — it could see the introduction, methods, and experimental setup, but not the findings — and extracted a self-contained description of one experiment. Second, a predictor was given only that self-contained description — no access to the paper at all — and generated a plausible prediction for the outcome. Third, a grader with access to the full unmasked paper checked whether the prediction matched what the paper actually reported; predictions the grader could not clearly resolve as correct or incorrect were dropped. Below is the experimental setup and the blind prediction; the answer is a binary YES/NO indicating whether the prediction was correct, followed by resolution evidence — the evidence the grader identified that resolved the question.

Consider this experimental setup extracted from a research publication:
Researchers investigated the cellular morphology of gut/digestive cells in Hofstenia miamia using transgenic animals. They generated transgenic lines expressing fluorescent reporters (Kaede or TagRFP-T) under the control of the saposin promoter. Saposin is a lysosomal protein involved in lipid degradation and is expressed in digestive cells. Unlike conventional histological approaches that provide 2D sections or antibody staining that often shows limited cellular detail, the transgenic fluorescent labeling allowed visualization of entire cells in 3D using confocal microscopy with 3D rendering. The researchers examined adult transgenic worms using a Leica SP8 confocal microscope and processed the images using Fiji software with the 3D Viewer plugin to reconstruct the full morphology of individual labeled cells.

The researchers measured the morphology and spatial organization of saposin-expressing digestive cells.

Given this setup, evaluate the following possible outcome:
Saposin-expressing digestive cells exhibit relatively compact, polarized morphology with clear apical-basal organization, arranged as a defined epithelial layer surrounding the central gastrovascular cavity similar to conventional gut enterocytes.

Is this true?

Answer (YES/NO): NO